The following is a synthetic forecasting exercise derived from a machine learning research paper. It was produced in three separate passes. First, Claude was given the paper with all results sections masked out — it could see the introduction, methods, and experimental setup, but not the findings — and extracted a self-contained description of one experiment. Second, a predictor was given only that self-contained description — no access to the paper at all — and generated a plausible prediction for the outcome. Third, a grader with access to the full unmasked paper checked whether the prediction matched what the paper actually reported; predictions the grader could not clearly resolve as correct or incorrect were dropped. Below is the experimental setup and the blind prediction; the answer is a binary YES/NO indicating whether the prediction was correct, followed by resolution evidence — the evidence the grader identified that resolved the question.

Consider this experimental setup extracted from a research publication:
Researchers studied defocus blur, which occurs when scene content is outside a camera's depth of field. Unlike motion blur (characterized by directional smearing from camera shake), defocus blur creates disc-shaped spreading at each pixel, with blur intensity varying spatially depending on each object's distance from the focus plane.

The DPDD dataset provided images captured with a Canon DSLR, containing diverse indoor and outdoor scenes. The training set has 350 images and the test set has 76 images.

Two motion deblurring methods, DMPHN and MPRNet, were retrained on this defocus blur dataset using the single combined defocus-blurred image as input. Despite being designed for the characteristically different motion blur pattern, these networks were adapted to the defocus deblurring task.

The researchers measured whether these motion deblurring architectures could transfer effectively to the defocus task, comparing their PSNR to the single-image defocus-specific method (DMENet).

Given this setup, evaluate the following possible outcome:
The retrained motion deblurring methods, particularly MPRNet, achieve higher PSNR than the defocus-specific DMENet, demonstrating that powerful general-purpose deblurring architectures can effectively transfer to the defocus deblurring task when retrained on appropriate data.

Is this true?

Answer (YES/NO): YES